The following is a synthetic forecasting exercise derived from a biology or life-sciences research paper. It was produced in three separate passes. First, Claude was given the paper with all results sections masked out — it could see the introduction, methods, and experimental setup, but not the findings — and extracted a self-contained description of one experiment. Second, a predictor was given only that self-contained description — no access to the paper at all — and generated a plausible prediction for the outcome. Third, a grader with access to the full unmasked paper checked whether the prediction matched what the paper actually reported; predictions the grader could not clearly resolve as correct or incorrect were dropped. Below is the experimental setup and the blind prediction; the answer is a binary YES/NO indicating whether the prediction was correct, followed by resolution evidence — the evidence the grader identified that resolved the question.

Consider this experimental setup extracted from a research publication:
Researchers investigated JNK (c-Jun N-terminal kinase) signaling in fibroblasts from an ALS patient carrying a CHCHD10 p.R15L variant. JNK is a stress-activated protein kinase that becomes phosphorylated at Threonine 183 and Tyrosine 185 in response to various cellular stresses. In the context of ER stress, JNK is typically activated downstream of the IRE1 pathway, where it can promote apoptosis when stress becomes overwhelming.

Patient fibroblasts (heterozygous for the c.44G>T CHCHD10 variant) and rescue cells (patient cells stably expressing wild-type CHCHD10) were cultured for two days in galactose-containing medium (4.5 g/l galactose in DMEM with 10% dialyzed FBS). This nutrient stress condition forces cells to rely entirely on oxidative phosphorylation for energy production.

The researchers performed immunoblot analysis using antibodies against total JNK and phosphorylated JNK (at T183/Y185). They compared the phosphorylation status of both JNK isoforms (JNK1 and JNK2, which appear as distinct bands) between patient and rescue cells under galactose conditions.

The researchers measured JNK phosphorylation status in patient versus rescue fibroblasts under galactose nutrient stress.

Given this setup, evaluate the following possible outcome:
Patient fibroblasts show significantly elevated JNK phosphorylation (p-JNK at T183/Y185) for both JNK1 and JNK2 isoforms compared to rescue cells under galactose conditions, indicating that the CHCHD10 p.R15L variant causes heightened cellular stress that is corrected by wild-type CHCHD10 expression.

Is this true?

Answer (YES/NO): NO